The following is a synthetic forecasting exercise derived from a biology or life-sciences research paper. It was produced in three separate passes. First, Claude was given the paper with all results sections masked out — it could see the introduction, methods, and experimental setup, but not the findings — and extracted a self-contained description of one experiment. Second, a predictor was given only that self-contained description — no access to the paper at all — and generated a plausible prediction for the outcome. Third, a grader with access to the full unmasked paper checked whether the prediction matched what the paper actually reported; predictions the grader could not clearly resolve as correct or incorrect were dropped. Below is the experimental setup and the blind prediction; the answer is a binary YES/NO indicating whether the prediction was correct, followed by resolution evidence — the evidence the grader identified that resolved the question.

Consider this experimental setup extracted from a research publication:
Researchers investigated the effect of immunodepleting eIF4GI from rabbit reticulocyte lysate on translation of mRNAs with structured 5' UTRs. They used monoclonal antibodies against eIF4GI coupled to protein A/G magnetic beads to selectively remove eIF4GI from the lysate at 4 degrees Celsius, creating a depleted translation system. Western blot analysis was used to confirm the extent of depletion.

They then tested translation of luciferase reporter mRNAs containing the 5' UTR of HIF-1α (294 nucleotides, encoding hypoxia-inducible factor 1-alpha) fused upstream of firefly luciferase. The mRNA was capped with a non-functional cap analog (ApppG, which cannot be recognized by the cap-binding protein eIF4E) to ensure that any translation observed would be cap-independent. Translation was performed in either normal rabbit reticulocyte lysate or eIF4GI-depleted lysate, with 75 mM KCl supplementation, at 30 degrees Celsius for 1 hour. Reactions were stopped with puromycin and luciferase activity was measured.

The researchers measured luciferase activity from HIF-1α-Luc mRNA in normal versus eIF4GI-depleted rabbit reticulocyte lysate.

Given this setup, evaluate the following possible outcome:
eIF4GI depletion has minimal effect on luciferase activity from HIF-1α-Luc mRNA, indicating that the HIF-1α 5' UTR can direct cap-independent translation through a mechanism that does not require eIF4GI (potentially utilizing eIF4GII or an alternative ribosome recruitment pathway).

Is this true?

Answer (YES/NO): NO